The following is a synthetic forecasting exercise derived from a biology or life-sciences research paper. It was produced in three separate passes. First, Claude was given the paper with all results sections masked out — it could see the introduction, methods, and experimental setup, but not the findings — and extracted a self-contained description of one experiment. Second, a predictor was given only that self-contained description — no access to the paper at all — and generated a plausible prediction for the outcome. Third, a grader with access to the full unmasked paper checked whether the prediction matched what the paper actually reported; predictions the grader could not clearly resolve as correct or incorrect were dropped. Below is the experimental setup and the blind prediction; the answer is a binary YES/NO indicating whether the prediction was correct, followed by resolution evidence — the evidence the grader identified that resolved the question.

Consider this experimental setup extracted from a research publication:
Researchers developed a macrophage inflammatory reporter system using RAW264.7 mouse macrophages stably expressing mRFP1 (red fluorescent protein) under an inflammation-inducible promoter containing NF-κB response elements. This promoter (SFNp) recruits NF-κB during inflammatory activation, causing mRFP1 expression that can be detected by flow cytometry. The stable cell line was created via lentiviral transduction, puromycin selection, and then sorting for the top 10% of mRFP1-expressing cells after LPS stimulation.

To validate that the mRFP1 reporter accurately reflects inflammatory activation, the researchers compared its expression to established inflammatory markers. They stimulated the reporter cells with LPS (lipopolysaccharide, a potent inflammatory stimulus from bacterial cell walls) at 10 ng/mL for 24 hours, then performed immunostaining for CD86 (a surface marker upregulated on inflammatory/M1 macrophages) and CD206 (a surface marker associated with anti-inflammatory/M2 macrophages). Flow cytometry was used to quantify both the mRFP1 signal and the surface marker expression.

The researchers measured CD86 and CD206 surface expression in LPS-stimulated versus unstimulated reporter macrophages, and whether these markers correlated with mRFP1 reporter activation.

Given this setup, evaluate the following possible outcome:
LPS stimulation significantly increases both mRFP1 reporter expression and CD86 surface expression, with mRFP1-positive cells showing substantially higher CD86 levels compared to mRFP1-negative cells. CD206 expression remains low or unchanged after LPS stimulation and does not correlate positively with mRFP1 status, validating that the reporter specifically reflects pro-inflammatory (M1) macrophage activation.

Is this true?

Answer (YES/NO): NO